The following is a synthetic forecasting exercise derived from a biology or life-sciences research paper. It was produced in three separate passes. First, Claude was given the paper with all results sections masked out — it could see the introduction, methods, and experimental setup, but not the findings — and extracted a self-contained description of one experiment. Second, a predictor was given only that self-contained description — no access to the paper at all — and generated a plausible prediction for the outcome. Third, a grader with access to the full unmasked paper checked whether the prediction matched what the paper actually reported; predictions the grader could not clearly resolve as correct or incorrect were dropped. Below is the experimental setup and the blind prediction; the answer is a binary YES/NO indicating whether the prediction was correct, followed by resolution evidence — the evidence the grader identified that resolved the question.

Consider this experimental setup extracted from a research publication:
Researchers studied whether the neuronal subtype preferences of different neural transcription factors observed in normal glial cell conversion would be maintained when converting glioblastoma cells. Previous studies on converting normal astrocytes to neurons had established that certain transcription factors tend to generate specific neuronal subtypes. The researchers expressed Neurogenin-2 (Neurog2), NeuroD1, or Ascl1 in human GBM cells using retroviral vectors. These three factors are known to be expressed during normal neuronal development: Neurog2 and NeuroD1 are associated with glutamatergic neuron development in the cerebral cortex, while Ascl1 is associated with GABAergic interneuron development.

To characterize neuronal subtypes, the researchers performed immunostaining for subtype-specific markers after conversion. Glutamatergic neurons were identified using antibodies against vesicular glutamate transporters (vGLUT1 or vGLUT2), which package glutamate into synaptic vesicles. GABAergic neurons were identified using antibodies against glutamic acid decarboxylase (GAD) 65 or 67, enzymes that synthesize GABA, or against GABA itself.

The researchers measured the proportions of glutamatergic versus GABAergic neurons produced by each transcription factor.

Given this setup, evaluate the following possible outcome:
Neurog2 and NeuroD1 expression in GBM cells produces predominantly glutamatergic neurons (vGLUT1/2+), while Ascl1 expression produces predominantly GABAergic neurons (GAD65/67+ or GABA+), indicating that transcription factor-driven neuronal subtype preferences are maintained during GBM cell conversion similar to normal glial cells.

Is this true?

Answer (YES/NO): NO